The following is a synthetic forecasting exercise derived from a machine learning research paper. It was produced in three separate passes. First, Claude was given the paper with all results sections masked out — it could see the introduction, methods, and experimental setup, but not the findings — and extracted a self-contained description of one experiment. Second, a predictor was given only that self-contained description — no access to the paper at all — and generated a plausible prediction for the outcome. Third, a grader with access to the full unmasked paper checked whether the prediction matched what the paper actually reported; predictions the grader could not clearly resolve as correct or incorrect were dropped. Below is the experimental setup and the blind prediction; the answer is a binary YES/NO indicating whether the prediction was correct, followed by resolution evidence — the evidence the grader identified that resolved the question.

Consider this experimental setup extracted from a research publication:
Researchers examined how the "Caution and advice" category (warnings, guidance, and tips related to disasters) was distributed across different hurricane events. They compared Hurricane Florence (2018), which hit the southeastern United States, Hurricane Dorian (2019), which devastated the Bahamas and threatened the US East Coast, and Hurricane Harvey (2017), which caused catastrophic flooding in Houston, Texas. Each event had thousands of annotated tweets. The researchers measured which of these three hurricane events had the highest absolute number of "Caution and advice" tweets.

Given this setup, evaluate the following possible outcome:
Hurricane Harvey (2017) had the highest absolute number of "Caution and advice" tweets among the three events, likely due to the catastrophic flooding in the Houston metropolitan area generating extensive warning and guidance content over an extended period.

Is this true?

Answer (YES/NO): NO